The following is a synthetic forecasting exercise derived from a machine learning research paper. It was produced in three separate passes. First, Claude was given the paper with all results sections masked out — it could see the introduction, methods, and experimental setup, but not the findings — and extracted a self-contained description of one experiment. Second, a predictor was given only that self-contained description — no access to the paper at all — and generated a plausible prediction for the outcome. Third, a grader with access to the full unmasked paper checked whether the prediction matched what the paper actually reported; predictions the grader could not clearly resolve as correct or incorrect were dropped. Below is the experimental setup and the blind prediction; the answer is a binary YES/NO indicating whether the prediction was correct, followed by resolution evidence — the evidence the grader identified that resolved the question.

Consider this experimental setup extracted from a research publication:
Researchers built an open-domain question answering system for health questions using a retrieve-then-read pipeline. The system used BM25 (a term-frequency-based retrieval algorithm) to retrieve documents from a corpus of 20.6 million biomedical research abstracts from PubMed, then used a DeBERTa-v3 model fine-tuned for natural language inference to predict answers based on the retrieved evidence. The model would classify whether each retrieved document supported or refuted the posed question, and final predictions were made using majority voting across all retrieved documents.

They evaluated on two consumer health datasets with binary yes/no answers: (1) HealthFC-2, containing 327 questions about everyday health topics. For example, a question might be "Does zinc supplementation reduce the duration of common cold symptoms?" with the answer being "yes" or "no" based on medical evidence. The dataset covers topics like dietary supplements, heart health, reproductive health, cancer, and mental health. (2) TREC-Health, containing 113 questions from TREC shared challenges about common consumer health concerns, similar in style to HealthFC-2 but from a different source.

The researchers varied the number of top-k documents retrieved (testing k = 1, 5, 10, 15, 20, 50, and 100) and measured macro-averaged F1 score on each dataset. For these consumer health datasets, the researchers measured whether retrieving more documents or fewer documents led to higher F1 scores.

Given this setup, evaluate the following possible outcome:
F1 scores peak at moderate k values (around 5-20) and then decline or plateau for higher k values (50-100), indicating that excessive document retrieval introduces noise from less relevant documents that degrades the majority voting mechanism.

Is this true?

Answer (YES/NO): NO